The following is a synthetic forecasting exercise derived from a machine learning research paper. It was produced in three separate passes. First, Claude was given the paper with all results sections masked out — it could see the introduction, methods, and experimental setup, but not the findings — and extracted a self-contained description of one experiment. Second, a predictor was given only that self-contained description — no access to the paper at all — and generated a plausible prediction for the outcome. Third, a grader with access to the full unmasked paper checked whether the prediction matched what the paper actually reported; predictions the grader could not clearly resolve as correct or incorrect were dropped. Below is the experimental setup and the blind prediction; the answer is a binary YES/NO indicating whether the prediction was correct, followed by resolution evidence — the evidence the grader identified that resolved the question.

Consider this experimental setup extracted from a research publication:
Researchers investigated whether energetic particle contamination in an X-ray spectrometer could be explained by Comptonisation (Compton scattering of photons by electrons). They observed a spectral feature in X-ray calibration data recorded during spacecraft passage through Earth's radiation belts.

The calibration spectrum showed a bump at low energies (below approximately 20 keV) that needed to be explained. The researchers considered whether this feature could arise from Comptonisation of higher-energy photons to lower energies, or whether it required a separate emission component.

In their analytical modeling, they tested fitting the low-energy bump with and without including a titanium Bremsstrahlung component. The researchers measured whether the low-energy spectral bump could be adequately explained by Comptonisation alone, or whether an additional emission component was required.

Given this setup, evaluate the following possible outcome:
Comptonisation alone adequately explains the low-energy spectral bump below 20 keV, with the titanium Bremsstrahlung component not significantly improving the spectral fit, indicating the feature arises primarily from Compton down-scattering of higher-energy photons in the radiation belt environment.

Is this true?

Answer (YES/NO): NO